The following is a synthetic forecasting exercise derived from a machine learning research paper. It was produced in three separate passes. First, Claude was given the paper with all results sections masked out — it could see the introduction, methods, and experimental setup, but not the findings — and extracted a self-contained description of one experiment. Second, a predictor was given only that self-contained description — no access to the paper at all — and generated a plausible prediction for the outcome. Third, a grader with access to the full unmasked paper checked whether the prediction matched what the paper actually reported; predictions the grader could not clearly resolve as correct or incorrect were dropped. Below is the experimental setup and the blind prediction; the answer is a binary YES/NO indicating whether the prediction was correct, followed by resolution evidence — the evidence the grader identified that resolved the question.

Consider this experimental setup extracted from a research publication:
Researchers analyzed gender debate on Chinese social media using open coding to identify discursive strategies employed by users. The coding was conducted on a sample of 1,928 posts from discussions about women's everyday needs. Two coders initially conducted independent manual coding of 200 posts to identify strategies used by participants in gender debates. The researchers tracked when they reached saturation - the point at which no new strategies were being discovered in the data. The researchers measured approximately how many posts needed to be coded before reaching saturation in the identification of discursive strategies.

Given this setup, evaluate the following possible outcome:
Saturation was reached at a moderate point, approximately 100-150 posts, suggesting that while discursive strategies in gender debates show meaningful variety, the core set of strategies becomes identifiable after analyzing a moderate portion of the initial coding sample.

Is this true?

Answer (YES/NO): NO